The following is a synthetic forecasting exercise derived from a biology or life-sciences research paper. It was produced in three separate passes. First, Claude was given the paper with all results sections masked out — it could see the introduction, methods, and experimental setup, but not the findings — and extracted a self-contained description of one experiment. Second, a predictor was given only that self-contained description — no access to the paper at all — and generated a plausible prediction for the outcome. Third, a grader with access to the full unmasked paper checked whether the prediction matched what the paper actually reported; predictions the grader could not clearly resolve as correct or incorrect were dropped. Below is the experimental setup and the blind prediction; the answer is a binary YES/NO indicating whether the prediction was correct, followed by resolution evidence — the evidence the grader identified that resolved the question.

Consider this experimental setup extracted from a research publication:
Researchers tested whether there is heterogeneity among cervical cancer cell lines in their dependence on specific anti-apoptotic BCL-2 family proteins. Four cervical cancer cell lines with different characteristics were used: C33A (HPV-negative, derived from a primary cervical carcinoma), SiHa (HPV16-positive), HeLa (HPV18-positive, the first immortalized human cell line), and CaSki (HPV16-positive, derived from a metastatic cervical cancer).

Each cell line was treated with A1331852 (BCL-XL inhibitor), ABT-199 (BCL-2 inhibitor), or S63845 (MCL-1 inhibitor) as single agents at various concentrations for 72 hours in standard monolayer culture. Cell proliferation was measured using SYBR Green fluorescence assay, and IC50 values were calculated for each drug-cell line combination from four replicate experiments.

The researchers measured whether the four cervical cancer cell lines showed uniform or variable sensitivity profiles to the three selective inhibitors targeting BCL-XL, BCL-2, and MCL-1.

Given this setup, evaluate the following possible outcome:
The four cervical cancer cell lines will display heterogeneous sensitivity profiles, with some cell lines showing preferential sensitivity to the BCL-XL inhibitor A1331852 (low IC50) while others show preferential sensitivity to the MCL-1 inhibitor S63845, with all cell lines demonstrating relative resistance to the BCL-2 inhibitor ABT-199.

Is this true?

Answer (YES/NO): NO